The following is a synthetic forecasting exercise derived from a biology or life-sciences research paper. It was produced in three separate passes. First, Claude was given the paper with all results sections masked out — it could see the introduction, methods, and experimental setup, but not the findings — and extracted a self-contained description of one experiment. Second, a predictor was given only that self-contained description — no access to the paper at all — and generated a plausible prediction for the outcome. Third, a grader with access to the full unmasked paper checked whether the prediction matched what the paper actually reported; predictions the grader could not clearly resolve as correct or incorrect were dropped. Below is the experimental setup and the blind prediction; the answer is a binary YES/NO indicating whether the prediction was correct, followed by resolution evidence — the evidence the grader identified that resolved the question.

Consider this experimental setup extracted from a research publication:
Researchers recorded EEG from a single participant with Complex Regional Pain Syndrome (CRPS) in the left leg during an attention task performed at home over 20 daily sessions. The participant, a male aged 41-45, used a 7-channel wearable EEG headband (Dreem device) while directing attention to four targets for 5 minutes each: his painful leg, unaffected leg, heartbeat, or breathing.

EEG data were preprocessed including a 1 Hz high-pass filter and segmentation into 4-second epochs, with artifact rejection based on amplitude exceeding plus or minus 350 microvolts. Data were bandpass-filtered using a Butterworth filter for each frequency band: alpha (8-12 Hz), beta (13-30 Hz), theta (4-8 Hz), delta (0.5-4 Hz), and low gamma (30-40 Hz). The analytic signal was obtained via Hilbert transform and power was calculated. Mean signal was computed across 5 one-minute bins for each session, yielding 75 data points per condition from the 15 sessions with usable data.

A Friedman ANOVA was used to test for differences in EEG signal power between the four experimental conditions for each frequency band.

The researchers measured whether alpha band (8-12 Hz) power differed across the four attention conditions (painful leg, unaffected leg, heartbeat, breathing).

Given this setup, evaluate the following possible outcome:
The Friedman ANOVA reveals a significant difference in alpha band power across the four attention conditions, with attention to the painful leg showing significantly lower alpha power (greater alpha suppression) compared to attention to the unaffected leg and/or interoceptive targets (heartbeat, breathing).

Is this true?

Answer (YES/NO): NO